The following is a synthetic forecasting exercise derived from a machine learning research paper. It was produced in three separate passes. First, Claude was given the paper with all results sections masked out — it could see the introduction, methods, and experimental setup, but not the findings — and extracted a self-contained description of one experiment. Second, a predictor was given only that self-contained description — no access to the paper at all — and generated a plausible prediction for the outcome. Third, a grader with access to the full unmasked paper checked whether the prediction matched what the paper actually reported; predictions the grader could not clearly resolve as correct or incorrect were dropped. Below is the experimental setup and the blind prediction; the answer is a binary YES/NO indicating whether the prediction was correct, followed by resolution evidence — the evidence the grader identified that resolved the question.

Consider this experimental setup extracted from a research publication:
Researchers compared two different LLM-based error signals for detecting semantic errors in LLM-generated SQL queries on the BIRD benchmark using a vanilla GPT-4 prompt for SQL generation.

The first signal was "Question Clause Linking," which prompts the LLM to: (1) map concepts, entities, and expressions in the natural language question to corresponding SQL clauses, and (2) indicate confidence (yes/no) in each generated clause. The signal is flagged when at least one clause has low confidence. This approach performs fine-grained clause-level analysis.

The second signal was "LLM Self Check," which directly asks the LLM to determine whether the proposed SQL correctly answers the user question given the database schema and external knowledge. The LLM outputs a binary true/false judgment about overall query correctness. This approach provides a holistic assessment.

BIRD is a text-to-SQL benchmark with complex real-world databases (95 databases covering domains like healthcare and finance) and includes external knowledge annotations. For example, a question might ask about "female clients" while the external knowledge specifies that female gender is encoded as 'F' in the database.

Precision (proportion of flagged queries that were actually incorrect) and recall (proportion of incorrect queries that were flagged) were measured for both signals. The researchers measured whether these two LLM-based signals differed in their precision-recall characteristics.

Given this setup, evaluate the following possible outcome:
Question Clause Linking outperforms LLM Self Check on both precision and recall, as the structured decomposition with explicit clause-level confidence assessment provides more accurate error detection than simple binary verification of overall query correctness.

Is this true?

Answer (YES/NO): NO